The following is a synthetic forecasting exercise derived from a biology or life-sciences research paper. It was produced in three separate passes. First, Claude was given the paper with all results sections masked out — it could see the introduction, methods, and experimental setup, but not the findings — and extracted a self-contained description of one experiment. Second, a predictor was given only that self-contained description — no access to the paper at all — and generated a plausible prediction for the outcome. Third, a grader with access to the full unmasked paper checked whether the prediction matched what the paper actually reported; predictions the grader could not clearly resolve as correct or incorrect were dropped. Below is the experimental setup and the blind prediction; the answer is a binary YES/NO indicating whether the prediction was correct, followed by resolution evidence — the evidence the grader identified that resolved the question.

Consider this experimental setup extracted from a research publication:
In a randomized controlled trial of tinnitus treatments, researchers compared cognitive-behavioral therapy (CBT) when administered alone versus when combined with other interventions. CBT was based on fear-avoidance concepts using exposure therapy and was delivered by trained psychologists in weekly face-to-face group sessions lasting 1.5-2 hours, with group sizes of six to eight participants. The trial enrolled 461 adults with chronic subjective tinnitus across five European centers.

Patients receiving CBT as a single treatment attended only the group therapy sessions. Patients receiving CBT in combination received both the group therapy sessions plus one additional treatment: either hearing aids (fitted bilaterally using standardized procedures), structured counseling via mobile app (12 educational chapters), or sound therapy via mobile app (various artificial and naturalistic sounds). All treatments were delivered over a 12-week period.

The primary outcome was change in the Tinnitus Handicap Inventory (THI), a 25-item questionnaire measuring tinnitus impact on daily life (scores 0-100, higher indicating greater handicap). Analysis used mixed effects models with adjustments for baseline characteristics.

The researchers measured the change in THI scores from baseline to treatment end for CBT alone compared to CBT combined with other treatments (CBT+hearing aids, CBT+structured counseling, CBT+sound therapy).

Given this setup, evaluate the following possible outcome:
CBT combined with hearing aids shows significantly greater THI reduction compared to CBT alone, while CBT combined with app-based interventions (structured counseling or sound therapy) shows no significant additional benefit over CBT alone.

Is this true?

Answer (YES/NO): NO